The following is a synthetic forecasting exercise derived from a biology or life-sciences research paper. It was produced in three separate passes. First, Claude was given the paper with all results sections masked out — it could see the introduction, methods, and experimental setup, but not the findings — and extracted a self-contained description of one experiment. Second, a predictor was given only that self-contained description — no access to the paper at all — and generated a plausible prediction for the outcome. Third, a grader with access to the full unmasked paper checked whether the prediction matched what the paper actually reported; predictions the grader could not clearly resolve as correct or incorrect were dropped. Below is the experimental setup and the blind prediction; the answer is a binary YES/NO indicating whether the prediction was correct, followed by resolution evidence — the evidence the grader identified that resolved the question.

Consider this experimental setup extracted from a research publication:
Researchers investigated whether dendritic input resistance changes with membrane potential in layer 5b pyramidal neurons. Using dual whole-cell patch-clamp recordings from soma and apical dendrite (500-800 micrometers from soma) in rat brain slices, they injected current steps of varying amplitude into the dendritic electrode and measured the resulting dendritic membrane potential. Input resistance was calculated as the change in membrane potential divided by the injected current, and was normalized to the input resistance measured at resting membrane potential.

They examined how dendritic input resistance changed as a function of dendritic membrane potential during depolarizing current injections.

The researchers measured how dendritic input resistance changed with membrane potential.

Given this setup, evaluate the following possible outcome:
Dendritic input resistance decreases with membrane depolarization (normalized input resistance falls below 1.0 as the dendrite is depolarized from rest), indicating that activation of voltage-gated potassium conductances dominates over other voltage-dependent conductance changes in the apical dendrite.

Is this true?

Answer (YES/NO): NO